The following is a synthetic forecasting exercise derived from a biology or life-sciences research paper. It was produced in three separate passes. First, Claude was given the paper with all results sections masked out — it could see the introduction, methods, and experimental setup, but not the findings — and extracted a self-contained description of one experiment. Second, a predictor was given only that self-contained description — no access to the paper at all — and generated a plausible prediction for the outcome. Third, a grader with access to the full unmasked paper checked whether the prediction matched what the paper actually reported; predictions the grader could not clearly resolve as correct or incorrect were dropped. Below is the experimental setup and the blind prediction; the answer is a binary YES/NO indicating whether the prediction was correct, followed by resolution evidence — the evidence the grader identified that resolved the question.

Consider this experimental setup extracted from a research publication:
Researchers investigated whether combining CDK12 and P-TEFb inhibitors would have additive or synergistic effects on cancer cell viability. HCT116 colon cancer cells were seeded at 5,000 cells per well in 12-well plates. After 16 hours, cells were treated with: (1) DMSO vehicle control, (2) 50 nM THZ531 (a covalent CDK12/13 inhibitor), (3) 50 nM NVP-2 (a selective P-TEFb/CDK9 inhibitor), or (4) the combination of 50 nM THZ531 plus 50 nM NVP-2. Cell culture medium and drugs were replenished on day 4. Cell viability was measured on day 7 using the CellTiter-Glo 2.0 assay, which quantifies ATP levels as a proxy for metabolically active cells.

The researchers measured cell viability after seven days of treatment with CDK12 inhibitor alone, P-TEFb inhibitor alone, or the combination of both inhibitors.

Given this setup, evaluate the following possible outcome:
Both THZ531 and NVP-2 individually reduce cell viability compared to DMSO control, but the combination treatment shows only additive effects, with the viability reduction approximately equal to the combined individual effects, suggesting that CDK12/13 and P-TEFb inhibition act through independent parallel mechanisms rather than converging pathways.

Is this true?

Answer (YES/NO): NO